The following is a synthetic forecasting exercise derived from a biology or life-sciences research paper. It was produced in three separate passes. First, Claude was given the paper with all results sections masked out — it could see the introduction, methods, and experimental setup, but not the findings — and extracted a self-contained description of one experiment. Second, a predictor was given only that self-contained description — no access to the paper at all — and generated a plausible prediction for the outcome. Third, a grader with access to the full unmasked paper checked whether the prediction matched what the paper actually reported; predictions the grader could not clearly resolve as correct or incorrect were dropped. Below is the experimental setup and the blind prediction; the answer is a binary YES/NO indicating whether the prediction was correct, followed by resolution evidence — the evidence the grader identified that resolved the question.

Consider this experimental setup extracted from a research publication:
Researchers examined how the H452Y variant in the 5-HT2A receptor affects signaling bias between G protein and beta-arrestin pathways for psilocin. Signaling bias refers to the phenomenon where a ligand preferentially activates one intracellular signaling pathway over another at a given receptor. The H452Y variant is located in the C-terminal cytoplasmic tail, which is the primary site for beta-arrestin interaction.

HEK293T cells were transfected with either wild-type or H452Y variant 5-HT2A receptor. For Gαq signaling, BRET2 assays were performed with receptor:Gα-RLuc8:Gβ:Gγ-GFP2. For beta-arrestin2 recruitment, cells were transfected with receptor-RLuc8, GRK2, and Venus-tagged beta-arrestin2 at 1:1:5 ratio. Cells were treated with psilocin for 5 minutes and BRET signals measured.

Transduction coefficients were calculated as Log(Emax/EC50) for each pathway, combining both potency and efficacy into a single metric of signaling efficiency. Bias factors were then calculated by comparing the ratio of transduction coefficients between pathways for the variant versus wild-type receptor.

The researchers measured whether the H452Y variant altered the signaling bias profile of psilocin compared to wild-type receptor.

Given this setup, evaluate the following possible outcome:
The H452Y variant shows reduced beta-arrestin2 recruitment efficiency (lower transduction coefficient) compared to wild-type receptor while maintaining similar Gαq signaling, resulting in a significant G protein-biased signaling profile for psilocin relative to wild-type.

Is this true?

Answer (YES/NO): NO